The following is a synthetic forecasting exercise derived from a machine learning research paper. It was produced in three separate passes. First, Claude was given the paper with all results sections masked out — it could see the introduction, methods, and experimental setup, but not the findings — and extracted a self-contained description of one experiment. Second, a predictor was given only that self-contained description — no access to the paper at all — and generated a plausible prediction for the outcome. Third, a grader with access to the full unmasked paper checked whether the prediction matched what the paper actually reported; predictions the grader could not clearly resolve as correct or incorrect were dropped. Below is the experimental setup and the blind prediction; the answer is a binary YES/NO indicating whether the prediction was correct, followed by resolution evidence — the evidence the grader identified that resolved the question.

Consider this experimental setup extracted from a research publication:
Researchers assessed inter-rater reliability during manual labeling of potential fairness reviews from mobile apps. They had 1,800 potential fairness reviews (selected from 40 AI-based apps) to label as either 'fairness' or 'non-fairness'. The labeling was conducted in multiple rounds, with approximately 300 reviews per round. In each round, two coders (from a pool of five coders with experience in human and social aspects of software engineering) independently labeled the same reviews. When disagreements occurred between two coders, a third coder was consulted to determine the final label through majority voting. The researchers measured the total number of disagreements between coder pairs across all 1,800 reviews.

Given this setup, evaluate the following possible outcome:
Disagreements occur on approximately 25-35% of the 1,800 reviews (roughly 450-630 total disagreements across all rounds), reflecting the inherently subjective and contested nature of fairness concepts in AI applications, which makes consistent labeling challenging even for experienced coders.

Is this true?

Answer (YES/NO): NO